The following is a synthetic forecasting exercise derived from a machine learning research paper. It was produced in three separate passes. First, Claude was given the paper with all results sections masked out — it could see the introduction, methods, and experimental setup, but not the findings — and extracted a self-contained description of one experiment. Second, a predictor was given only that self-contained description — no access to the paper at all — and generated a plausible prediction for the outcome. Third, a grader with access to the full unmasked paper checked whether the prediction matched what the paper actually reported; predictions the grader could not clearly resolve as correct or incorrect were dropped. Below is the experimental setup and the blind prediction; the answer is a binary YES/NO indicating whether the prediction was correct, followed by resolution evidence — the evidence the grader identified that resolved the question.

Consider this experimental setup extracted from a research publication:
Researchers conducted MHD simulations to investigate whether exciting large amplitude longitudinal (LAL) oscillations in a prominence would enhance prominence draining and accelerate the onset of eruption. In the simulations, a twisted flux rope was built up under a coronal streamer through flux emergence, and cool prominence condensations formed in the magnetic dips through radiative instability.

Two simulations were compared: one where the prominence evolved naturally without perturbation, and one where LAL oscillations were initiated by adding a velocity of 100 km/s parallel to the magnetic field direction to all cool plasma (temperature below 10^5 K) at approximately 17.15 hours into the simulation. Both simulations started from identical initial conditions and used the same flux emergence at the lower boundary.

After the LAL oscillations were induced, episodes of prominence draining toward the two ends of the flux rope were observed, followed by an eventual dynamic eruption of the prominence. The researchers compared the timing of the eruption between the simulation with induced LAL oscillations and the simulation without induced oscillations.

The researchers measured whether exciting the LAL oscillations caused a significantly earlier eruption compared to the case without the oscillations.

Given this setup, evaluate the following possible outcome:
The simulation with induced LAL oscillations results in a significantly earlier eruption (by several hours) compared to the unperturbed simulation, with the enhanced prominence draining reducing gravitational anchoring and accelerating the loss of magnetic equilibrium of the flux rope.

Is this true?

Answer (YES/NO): NO